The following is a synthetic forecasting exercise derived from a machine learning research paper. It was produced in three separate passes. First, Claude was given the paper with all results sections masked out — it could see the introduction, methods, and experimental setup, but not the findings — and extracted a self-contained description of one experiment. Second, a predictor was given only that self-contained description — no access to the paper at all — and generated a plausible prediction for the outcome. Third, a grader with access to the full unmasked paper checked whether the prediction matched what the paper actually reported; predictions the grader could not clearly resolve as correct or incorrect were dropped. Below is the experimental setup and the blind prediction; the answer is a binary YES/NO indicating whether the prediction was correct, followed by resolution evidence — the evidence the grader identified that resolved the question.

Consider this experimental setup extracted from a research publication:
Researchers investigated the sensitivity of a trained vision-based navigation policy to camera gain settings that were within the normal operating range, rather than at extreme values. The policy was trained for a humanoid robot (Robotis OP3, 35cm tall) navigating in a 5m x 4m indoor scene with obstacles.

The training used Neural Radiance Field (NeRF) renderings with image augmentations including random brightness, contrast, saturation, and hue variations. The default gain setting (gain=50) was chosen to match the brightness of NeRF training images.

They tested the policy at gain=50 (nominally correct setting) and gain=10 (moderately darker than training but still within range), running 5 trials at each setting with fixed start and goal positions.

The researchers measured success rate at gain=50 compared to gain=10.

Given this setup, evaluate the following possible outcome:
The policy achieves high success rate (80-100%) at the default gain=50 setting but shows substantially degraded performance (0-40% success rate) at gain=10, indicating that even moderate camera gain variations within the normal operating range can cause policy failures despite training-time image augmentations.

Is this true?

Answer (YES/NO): YES